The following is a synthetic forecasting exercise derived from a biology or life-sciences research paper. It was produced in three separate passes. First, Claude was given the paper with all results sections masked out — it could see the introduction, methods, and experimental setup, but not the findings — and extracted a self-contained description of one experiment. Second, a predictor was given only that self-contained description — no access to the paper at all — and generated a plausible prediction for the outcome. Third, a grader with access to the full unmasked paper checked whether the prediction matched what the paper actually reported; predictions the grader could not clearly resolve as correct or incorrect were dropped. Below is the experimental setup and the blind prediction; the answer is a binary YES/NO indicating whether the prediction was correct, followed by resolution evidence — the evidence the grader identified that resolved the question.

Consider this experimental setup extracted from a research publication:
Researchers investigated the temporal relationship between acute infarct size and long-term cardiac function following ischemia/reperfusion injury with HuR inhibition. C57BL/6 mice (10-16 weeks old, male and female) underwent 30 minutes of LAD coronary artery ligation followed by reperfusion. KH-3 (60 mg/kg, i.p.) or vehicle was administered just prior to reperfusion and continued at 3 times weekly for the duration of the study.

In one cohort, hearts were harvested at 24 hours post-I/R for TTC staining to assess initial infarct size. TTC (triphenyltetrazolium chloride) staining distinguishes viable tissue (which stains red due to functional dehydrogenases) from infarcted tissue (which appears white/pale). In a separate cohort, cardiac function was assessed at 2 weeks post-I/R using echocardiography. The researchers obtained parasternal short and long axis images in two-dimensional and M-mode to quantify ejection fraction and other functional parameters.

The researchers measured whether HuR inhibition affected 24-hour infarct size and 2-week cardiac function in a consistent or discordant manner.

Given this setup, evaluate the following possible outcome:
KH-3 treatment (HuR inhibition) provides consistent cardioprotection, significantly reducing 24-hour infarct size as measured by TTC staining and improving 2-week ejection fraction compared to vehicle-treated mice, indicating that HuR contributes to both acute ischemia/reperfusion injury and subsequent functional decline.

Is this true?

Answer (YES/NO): NO